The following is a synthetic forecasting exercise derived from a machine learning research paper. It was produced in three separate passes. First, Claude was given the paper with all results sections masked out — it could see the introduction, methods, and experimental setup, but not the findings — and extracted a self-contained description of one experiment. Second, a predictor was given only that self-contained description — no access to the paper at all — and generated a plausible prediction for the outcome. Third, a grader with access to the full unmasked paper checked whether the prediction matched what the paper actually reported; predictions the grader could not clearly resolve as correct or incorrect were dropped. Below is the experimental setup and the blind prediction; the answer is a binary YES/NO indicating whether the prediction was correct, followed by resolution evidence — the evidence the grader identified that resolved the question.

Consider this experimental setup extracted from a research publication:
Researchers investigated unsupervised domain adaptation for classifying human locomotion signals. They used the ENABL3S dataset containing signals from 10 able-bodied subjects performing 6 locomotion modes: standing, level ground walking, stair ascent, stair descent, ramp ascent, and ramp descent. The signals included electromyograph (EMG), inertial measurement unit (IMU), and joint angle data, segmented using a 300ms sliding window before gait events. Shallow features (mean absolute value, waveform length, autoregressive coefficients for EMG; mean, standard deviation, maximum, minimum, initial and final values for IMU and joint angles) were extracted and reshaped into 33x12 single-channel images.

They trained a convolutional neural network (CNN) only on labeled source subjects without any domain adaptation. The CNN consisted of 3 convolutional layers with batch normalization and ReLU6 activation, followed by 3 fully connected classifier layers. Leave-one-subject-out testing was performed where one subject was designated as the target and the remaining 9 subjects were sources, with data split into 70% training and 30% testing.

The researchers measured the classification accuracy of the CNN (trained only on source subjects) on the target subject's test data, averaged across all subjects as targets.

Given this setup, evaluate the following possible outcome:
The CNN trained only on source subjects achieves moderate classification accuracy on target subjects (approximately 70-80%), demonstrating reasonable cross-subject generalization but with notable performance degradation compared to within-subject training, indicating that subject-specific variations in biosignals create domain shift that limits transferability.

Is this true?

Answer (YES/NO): NO